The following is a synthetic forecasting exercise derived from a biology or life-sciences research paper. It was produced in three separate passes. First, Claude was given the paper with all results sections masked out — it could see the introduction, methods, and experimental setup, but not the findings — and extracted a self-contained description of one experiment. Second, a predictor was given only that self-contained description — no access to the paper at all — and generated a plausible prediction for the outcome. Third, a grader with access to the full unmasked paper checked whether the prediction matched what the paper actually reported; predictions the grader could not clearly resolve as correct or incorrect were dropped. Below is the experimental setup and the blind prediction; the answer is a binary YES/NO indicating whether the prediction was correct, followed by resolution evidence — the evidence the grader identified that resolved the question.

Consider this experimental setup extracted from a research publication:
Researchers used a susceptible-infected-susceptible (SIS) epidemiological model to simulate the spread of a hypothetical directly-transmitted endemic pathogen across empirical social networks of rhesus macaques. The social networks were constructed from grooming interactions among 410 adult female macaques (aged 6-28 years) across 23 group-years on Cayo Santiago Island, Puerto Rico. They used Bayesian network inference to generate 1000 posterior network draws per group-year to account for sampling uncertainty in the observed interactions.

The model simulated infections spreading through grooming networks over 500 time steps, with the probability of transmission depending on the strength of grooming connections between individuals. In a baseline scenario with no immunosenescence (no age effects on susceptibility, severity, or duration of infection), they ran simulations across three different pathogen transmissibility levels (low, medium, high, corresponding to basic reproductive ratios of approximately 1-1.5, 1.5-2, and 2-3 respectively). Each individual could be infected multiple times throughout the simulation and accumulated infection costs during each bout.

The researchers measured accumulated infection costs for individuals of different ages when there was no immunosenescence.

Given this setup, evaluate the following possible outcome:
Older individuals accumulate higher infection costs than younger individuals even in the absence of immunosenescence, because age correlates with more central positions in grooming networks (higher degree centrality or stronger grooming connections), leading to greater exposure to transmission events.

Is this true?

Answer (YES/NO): NO